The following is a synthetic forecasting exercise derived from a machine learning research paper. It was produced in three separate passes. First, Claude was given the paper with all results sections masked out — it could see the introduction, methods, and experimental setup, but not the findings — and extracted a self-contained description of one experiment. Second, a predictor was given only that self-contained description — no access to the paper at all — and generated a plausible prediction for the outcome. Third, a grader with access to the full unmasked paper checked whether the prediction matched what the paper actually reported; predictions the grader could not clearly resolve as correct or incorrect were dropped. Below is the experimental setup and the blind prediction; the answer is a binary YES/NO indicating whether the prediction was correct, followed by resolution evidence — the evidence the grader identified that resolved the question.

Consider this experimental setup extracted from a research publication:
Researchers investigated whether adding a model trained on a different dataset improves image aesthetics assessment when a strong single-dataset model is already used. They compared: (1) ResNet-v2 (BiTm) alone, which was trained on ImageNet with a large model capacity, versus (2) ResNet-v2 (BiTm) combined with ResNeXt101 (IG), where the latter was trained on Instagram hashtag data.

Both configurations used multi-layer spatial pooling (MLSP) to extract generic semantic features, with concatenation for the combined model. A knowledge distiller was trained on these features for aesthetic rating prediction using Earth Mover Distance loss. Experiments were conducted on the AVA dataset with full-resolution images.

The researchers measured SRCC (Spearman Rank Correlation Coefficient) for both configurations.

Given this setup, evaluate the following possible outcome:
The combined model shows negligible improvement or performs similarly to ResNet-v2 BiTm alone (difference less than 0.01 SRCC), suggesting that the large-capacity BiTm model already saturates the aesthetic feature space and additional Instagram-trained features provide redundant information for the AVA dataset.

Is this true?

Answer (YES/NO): NO